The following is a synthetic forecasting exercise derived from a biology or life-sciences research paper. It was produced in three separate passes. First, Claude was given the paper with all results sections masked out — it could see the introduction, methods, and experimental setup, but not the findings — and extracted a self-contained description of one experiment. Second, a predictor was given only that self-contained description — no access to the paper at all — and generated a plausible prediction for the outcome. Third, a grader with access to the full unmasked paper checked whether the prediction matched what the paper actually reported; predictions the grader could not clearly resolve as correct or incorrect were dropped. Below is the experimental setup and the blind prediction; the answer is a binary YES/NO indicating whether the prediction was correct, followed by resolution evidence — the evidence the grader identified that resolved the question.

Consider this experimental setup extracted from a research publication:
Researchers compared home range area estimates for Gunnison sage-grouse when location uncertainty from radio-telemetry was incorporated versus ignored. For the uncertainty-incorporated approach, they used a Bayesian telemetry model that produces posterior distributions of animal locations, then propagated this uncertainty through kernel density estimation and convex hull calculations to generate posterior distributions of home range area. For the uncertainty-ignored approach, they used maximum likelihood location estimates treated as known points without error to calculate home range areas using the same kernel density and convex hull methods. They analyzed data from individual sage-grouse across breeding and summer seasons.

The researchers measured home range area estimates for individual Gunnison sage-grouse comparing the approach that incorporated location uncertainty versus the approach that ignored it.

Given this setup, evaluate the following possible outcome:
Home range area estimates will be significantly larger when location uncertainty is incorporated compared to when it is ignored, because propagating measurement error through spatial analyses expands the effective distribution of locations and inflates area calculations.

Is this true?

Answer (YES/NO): YES